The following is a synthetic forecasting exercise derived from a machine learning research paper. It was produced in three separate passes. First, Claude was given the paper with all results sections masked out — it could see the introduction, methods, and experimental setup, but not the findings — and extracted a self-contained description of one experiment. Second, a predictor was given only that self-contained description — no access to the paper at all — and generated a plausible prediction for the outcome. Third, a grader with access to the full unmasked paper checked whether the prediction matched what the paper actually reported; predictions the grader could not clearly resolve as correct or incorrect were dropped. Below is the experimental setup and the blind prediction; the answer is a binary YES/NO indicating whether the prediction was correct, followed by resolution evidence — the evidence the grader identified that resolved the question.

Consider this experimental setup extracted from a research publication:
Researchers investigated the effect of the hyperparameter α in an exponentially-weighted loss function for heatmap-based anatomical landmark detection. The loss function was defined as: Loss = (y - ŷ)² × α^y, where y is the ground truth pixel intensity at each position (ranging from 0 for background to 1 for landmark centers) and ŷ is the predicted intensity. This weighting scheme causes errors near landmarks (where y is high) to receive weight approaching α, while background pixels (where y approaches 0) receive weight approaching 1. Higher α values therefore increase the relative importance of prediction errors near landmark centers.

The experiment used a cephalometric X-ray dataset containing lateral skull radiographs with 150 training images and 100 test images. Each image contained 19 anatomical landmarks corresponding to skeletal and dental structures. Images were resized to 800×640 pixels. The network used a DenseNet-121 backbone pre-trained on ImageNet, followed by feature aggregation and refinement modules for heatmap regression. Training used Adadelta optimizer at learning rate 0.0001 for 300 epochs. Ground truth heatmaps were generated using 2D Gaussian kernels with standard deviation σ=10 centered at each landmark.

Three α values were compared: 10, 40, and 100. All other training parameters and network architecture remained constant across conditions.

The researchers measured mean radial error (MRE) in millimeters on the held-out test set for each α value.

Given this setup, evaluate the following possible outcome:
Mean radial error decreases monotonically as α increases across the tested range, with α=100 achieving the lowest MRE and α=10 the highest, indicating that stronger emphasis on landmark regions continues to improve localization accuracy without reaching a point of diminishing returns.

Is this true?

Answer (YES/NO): NO